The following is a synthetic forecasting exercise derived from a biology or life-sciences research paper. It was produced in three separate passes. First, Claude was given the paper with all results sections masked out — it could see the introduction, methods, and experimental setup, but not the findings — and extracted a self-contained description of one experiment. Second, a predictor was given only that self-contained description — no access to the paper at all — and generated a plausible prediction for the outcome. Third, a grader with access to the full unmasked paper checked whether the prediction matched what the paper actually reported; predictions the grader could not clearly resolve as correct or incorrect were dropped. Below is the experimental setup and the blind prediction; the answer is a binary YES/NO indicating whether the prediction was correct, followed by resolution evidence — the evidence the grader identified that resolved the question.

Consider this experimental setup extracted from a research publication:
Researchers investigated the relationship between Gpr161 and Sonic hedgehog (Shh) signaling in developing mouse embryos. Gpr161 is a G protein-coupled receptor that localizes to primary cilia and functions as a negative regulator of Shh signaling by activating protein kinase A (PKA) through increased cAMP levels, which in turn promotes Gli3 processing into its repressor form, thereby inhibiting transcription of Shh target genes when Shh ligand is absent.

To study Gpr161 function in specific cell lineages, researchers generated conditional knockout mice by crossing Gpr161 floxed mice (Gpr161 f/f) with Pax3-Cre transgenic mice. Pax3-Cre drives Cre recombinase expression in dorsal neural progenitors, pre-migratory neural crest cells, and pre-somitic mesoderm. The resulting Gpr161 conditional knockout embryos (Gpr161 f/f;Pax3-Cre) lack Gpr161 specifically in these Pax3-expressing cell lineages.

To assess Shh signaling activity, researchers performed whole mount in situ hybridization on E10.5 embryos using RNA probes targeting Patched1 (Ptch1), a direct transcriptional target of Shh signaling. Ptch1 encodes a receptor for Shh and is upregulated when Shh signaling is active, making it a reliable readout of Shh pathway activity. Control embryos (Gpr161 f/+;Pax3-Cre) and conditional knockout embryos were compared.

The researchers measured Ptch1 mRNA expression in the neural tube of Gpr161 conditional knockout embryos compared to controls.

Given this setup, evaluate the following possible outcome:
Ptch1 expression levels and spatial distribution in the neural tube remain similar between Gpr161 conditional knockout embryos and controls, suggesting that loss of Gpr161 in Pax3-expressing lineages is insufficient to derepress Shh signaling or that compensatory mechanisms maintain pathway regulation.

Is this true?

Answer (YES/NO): NO